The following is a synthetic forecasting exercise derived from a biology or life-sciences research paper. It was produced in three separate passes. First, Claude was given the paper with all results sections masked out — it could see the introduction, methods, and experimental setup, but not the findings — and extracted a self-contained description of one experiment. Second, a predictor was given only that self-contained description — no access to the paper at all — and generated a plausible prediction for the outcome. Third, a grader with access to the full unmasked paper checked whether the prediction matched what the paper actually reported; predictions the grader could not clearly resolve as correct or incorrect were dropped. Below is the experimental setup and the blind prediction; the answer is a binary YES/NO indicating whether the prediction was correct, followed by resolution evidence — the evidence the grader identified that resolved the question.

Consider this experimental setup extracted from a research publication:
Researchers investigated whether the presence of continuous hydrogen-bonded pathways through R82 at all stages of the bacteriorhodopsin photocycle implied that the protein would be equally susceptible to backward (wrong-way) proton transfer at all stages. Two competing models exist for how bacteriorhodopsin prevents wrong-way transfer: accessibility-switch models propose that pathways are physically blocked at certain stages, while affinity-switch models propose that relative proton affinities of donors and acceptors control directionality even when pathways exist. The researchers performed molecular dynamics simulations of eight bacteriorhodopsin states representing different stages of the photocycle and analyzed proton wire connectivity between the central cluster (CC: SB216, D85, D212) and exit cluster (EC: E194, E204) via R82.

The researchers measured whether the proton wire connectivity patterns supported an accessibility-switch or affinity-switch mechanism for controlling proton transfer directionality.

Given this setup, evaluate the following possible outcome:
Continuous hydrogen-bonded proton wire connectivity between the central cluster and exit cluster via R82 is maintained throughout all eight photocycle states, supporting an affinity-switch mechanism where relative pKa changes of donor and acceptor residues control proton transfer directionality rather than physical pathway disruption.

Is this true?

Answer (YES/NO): YES